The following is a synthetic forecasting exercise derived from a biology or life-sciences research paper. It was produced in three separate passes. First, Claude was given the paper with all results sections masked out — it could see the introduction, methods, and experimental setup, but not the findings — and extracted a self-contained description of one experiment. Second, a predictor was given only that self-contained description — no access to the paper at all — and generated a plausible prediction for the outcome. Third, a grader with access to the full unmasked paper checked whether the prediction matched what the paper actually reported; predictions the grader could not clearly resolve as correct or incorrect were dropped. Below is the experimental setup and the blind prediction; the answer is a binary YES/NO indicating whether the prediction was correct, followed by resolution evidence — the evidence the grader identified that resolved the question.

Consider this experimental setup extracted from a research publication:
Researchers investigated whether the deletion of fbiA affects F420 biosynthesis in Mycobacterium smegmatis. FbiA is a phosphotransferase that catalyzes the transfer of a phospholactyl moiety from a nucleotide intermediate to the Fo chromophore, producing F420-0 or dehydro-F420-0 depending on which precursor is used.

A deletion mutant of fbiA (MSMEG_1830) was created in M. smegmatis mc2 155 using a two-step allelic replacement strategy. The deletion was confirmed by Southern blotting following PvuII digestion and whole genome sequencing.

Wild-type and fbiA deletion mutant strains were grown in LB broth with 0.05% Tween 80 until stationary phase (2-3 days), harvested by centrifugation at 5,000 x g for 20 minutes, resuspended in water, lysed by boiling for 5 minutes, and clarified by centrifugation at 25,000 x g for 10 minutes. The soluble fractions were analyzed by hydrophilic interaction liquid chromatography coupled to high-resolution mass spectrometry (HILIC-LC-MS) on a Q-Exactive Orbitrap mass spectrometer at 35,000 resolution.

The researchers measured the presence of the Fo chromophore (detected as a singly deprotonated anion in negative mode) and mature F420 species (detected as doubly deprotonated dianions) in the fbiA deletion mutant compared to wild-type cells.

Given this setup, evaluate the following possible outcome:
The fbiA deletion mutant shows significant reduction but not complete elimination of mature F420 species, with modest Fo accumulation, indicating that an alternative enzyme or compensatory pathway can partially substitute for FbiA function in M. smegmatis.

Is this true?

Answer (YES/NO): NO